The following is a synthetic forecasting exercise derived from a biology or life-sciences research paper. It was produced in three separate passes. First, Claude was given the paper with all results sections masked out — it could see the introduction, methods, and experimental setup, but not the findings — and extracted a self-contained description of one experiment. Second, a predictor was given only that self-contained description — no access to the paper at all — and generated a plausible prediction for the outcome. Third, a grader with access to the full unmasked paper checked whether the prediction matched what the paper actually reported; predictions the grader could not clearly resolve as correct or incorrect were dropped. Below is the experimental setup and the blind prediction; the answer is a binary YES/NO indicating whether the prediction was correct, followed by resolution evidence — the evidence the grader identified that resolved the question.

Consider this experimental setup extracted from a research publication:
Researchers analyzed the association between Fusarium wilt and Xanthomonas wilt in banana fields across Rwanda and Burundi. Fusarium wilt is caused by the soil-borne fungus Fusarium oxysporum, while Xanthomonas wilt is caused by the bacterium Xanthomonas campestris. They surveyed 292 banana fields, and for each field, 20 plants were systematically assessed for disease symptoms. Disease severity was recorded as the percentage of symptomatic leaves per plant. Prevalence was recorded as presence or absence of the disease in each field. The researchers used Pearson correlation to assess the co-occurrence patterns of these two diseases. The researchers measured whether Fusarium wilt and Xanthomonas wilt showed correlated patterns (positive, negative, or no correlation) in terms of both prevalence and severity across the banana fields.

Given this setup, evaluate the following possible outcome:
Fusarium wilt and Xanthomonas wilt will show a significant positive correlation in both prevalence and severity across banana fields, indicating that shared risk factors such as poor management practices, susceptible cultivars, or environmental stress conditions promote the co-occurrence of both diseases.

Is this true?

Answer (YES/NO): YES